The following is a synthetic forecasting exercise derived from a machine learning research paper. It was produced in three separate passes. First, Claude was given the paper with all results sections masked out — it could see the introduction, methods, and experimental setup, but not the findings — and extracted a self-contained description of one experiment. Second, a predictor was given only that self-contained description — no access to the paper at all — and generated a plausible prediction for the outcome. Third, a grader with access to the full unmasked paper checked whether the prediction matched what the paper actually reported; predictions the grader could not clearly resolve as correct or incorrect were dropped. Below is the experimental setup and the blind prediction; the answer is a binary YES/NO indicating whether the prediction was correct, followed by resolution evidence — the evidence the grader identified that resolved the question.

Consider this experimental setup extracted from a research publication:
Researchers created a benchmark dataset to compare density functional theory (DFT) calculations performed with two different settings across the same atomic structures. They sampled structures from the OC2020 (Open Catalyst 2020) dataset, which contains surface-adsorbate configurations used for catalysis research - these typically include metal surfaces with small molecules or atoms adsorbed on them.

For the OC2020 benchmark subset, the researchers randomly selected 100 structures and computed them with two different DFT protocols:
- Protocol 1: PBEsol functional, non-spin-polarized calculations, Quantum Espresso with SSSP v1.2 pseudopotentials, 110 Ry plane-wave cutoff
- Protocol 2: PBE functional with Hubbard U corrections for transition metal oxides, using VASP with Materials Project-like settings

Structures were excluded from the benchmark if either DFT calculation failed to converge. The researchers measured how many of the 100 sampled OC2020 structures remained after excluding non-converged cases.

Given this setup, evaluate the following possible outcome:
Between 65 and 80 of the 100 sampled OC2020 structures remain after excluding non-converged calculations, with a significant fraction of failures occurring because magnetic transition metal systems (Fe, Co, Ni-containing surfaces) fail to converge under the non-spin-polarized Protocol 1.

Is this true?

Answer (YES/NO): NO